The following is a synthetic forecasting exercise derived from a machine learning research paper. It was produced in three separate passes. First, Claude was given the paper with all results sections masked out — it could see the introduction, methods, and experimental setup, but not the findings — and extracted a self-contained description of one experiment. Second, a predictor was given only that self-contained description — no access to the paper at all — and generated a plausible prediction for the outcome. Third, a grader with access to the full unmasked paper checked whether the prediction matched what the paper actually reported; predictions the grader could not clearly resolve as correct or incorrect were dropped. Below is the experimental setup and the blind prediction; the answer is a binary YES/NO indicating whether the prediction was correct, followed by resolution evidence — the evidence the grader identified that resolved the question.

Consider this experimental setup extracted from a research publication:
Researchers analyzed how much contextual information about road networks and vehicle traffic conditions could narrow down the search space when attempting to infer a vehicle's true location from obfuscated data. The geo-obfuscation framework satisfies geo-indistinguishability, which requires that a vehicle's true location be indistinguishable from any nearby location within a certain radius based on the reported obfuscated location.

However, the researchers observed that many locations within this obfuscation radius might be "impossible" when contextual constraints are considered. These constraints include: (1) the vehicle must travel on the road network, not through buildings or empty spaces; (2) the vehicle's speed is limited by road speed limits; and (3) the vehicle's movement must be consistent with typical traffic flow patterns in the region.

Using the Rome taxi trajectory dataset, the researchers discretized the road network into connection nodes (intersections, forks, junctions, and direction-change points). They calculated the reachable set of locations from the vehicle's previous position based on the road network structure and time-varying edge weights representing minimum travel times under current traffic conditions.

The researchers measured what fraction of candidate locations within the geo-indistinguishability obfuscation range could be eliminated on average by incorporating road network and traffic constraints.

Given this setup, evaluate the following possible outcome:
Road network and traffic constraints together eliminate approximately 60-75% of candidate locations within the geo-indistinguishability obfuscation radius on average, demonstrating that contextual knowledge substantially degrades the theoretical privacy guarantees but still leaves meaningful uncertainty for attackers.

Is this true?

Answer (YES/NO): NO